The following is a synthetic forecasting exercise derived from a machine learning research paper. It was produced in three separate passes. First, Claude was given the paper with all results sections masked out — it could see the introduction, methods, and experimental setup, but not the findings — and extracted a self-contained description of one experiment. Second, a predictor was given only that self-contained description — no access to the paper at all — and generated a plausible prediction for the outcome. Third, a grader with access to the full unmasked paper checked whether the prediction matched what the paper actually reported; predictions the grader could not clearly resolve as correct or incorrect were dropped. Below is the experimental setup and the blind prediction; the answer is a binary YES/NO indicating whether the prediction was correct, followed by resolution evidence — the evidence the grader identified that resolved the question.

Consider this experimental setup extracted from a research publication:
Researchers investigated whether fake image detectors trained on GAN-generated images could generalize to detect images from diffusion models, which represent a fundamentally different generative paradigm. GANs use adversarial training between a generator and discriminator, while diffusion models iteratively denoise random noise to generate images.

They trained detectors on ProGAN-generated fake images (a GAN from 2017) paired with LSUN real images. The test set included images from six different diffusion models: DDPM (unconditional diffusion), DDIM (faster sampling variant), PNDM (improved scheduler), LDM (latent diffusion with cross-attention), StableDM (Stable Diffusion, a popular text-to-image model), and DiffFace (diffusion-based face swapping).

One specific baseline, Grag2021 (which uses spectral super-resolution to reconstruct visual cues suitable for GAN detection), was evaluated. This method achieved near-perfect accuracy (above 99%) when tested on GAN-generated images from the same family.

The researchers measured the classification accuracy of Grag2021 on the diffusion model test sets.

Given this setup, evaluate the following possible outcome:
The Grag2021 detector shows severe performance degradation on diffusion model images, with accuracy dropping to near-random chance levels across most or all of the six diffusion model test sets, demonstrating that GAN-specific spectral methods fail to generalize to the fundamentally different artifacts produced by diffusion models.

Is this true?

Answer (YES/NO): NO